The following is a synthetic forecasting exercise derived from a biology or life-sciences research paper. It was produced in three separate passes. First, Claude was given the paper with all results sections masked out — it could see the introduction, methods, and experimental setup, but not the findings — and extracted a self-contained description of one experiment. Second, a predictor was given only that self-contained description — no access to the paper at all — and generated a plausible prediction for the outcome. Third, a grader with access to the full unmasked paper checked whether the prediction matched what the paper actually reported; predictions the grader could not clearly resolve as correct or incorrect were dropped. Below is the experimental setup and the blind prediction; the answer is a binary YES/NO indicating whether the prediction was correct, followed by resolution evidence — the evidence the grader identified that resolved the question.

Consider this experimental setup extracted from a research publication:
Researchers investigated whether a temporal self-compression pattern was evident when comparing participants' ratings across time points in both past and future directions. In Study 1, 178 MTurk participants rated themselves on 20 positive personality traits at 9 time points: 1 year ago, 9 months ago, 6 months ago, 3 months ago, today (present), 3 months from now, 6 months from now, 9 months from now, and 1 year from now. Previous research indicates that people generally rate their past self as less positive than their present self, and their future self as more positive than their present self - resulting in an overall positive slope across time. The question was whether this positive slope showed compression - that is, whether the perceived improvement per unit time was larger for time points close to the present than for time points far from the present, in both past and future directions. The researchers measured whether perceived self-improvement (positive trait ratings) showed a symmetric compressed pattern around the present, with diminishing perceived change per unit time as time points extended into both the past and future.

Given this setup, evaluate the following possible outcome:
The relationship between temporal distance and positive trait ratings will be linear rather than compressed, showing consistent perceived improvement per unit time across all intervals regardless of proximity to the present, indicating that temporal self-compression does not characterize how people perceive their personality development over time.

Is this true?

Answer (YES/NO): NO